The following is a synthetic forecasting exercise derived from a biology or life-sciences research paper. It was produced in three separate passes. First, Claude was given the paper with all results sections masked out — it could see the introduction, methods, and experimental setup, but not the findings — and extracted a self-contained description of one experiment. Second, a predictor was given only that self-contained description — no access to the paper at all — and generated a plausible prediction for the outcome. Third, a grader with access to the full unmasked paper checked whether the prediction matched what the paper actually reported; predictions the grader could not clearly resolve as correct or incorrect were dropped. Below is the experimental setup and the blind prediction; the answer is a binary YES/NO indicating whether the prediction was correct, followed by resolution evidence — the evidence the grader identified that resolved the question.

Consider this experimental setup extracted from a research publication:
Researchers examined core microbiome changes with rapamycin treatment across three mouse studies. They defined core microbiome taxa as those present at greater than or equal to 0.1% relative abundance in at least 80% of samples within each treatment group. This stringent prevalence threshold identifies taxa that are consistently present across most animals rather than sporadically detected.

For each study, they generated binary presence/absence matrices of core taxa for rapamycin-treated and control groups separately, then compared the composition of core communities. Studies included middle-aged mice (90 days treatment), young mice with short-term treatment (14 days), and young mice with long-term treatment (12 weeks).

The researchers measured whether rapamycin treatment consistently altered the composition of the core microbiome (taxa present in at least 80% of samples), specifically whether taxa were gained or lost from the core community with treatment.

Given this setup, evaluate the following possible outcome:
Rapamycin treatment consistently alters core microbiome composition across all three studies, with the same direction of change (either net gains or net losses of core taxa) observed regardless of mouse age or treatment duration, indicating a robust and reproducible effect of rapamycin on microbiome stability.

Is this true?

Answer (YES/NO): NO